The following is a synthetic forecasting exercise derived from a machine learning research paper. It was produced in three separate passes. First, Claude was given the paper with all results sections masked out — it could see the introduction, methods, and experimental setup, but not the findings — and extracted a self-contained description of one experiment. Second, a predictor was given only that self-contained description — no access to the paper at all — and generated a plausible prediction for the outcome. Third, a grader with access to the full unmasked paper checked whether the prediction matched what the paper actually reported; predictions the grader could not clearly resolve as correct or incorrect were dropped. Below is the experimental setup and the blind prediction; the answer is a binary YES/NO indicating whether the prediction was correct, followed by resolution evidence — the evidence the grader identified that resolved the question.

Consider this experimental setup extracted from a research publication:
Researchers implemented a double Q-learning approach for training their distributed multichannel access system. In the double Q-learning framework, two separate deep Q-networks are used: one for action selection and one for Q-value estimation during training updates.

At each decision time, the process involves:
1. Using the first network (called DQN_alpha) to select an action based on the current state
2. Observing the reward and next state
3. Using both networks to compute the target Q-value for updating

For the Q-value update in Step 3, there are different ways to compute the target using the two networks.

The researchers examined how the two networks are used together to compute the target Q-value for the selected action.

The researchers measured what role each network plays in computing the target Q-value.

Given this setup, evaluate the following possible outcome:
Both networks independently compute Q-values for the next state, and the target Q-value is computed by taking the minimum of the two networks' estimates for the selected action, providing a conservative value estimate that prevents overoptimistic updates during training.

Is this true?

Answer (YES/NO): NO